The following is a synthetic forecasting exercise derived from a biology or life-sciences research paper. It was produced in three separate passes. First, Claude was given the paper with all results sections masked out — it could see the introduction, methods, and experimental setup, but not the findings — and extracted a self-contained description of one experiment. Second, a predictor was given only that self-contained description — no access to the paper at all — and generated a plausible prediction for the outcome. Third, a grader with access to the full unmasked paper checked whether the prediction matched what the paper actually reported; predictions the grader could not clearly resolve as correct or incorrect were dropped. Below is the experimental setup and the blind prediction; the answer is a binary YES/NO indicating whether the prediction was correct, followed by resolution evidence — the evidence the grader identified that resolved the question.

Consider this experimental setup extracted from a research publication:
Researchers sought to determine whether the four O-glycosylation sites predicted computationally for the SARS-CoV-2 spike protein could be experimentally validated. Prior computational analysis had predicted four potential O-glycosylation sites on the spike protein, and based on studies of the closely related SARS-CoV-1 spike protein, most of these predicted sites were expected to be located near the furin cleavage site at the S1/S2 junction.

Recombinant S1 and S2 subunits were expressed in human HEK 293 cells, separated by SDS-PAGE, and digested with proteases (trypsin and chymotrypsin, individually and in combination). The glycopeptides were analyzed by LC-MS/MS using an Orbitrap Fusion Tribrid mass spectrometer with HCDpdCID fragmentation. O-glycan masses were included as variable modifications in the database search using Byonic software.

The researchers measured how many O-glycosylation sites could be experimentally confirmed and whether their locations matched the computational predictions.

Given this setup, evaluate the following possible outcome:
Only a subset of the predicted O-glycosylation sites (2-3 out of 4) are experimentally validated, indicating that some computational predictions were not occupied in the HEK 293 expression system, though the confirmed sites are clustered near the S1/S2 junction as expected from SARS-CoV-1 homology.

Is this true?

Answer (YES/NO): NO